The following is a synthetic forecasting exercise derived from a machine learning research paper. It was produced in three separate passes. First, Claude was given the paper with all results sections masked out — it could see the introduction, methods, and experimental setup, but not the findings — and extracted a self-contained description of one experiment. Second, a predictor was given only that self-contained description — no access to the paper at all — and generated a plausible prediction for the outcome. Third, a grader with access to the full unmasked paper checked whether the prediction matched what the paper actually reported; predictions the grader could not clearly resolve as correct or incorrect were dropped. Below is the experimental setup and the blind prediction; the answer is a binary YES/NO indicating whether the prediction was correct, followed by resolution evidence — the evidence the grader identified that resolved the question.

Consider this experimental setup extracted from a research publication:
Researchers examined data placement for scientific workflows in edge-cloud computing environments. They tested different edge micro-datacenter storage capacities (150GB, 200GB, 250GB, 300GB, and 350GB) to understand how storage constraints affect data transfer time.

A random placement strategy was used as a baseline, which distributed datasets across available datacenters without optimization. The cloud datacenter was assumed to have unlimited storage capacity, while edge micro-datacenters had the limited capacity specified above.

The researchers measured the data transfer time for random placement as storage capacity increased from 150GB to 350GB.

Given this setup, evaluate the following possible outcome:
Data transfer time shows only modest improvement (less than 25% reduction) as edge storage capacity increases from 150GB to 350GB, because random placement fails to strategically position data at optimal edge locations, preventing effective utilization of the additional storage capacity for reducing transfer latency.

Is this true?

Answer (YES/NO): NO